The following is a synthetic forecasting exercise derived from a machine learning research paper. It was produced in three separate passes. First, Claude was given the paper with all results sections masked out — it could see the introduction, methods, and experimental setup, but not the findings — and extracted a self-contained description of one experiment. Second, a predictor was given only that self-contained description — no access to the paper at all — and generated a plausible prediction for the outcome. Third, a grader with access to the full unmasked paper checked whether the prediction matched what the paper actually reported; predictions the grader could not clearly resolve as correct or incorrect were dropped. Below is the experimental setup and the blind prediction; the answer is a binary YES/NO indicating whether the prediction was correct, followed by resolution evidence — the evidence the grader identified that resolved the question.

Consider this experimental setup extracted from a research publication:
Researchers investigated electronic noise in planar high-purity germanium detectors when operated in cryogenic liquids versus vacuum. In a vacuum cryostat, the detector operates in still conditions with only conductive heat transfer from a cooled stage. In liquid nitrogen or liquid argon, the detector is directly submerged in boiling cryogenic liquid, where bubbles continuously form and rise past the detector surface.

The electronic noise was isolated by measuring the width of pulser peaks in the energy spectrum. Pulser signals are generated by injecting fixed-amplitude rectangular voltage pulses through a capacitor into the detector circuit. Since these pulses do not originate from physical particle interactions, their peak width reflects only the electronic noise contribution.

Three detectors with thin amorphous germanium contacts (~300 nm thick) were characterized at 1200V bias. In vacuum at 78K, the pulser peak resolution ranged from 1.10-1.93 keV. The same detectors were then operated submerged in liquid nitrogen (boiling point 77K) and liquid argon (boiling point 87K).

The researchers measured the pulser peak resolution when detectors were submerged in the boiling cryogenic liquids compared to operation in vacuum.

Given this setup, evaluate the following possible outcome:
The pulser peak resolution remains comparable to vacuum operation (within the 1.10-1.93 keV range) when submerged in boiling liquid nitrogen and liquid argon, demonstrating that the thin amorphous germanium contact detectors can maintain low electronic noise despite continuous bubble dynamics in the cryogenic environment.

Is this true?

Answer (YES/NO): NO